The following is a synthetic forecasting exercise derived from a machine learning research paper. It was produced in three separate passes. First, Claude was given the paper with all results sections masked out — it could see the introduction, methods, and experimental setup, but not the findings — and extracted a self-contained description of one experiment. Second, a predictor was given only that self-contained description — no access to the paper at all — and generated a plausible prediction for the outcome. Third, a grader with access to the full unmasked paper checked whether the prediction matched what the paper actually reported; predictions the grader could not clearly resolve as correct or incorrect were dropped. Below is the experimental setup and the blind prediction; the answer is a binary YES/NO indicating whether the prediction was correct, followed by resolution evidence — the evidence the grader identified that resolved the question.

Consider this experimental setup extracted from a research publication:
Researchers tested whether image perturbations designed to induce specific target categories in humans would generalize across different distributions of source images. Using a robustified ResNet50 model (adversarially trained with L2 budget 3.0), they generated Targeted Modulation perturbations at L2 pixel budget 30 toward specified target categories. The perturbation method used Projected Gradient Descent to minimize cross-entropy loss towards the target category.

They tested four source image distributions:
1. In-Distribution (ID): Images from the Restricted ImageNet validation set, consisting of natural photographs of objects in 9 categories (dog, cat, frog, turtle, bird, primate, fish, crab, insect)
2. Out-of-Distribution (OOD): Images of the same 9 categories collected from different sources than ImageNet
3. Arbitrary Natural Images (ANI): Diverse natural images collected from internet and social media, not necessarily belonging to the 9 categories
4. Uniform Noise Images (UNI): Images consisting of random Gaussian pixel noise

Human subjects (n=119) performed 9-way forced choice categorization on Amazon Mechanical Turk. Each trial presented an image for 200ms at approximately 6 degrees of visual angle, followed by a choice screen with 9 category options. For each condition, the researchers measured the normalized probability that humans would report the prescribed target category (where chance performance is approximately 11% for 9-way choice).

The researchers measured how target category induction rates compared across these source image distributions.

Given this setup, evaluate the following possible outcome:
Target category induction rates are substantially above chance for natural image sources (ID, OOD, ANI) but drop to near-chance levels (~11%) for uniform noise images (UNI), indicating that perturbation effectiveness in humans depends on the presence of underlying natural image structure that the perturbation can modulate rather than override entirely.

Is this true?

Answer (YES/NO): NO